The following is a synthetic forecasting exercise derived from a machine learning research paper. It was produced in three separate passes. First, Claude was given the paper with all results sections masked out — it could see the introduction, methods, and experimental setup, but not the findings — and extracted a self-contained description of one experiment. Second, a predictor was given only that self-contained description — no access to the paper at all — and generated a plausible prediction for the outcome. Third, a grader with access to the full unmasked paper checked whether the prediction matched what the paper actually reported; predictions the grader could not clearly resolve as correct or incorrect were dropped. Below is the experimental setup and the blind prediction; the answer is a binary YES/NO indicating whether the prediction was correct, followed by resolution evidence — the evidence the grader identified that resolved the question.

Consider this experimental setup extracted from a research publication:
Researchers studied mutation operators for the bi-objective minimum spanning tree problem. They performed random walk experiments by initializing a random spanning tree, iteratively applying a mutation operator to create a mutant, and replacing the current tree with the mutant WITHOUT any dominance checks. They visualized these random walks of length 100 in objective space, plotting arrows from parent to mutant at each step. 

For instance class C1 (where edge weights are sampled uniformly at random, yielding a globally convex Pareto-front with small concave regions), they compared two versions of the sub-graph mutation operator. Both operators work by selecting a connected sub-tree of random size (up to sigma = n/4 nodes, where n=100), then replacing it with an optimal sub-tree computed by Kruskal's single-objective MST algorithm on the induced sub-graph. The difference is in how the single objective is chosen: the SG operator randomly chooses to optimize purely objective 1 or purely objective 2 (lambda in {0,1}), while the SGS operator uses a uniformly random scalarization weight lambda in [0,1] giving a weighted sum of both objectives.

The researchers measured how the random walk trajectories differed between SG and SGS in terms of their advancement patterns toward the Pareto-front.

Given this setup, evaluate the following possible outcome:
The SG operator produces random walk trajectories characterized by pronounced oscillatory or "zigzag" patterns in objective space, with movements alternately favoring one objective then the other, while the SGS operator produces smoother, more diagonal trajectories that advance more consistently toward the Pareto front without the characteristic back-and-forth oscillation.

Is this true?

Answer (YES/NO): YES